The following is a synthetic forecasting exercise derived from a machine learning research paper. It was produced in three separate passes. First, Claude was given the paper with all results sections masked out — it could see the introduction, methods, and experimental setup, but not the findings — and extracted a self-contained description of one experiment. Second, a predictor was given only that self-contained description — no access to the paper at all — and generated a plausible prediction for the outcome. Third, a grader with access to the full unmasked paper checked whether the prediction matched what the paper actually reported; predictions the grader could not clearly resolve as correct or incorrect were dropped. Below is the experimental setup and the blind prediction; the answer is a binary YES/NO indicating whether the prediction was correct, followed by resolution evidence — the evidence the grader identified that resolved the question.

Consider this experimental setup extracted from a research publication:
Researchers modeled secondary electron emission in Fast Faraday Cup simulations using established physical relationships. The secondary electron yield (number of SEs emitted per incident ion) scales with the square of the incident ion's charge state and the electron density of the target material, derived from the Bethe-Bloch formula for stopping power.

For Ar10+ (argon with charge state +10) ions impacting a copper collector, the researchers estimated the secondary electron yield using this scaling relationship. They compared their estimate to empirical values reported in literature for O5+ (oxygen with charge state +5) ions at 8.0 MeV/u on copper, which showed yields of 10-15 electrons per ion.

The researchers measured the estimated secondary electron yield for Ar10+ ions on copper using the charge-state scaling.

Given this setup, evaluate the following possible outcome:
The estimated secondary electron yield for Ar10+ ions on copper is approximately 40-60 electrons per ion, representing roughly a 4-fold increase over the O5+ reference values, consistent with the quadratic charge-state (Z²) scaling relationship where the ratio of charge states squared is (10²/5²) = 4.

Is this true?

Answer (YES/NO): YES